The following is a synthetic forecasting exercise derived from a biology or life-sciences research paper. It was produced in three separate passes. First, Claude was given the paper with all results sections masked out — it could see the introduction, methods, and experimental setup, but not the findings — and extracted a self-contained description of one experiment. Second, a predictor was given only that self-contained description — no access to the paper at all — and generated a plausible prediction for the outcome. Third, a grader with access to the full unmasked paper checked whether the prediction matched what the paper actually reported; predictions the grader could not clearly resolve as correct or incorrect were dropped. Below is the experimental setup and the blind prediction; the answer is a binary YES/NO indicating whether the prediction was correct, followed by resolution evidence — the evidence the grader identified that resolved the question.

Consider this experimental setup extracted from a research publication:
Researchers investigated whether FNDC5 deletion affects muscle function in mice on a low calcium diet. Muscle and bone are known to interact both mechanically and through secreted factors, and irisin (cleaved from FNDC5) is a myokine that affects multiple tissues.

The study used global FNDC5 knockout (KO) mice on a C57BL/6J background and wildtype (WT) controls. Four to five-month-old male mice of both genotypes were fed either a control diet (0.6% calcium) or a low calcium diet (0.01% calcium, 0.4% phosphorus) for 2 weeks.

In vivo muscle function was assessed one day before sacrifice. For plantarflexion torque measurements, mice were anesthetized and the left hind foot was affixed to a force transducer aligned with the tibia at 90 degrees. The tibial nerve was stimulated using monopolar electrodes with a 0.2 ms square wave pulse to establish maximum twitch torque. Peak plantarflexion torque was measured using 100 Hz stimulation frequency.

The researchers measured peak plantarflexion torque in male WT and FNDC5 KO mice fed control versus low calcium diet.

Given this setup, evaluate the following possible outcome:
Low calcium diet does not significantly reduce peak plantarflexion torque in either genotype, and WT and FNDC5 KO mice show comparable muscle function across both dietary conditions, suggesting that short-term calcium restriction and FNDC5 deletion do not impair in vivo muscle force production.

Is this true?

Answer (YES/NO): YES